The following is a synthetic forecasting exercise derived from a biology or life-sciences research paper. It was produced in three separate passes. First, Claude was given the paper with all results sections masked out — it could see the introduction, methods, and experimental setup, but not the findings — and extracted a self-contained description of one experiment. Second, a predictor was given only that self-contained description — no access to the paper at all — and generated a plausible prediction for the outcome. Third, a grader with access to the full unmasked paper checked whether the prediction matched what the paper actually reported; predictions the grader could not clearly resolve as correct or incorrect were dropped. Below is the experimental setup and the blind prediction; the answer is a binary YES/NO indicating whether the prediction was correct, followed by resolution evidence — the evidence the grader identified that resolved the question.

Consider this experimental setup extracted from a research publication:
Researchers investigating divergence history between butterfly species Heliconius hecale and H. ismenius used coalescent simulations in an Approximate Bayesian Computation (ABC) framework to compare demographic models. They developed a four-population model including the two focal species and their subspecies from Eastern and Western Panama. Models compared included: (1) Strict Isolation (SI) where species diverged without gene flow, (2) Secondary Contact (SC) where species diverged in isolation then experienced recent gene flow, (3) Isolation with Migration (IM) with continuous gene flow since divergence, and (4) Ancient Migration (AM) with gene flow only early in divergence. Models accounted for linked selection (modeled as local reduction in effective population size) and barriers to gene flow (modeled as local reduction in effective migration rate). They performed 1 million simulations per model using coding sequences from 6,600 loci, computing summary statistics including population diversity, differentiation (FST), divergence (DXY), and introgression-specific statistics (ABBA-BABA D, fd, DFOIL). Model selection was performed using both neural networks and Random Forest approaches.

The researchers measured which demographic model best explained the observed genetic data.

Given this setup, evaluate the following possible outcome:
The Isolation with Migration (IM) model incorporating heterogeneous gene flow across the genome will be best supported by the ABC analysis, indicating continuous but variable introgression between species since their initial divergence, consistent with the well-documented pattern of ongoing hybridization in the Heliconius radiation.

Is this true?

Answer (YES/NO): NO